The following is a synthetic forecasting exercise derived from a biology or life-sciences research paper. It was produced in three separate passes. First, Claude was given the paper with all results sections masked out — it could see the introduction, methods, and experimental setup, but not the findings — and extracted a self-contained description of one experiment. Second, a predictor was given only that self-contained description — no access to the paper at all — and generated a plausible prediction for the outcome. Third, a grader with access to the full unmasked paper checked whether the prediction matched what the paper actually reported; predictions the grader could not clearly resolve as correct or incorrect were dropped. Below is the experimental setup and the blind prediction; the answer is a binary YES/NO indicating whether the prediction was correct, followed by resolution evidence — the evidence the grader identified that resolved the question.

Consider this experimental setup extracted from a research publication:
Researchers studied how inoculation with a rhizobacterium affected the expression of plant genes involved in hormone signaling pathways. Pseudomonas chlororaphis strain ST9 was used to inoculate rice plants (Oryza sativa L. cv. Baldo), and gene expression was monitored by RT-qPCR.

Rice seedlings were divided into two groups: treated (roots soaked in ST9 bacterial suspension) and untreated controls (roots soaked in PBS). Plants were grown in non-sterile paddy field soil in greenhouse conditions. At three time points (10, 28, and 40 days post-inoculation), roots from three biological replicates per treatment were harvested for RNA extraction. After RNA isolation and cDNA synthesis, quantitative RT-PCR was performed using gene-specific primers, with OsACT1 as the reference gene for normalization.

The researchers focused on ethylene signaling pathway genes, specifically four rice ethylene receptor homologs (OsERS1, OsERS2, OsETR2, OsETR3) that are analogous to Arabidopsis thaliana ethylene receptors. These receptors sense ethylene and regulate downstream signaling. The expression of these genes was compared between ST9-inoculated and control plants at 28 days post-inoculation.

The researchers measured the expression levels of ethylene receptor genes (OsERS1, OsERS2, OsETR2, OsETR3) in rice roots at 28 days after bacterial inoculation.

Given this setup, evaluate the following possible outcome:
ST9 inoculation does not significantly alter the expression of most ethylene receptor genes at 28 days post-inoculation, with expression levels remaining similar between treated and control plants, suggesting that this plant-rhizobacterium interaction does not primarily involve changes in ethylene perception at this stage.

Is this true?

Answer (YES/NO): NO